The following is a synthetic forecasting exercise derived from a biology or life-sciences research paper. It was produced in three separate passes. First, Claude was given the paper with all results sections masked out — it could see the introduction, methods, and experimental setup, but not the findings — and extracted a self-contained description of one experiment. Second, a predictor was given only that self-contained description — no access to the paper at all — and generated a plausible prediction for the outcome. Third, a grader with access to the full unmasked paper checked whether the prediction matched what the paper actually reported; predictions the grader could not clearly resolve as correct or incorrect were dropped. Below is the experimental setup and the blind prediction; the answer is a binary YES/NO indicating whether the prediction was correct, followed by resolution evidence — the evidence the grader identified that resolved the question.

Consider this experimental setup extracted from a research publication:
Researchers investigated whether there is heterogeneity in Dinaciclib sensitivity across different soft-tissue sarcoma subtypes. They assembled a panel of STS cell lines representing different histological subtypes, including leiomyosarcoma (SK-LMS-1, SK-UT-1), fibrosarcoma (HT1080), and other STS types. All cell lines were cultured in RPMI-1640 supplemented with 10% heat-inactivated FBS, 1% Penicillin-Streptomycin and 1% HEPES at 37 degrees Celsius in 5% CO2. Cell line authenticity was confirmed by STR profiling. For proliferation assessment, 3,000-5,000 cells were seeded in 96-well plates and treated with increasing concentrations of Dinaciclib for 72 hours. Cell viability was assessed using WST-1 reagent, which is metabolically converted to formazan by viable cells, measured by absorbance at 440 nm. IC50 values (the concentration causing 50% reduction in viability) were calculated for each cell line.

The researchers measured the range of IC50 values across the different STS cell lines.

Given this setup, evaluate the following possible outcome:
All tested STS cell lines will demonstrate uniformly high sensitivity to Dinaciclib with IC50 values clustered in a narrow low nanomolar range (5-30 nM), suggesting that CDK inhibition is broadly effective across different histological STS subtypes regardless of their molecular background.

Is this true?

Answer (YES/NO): NO